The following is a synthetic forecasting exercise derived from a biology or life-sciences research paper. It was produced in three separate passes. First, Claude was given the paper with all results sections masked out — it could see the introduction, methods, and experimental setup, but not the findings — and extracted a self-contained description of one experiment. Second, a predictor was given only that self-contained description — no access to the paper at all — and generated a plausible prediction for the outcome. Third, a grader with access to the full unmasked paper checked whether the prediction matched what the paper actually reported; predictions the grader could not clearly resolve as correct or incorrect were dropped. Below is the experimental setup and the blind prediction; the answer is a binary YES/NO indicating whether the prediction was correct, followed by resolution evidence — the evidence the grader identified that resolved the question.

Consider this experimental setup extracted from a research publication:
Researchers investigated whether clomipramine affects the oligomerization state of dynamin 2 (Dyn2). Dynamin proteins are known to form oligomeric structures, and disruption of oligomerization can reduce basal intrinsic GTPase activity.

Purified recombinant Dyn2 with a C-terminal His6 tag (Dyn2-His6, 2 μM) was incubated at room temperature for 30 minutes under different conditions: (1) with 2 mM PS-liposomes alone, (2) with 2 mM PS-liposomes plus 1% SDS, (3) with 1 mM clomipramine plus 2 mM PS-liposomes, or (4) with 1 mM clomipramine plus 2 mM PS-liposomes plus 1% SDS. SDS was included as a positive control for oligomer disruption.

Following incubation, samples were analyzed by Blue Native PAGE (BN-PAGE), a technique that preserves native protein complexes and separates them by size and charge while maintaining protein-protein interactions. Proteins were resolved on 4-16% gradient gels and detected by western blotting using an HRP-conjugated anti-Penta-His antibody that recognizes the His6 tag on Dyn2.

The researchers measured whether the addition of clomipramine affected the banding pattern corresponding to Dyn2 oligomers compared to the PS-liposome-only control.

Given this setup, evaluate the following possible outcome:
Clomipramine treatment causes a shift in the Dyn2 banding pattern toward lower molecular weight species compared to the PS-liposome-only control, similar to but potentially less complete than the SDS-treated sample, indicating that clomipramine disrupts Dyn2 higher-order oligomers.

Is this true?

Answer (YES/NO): NO